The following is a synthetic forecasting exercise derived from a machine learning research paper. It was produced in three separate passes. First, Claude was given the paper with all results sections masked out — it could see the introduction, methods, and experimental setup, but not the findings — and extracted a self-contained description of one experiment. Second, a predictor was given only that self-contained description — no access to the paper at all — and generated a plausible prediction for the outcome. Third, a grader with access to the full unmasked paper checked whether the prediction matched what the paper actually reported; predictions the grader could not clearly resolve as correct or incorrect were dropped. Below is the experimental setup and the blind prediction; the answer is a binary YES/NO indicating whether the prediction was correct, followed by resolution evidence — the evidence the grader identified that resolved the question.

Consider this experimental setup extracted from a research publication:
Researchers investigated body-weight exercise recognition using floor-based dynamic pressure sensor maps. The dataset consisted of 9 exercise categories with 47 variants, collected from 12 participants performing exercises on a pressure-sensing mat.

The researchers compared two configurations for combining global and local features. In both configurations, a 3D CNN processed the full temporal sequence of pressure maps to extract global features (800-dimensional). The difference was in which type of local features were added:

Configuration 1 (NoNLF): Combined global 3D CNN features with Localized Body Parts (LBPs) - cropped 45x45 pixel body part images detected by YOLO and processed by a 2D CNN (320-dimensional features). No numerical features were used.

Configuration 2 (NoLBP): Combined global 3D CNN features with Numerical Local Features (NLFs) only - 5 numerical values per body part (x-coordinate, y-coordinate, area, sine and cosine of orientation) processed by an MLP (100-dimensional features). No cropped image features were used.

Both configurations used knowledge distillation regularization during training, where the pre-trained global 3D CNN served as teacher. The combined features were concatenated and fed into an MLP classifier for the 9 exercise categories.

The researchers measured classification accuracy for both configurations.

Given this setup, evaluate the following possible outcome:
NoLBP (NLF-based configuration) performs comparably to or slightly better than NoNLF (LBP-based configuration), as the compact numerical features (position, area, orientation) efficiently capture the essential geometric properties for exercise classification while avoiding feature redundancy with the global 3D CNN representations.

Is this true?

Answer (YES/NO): NO